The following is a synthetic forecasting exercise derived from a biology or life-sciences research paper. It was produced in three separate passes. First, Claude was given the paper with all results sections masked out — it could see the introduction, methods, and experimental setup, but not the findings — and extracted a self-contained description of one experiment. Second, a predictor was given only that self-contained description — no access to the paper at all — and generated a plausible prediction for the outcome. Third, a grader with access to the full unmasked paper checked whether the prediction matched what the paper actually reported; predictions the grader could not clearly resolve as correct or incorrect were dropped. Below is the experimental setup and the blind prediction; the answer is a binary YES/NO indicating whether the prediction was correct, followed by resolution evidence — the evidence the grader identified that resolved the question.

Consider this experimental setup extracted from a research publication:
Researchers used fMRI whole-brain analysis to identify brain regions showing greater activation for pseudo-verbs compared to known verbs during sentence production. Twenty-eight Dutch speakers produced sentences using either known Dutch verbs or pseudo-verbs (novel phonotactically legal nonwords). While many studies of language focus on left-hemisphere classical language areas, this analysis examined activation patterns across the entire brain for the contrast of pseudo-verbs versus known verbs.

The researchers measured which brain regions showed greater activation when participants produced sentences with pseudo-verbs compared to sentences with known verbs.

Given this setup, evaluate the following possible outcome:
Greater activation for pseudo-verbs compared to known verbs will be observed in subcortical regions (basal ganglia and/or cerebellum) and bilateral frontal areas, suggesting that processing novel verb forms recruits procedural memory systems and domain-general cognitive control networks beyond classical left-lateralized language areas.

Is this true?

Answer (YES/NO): NO